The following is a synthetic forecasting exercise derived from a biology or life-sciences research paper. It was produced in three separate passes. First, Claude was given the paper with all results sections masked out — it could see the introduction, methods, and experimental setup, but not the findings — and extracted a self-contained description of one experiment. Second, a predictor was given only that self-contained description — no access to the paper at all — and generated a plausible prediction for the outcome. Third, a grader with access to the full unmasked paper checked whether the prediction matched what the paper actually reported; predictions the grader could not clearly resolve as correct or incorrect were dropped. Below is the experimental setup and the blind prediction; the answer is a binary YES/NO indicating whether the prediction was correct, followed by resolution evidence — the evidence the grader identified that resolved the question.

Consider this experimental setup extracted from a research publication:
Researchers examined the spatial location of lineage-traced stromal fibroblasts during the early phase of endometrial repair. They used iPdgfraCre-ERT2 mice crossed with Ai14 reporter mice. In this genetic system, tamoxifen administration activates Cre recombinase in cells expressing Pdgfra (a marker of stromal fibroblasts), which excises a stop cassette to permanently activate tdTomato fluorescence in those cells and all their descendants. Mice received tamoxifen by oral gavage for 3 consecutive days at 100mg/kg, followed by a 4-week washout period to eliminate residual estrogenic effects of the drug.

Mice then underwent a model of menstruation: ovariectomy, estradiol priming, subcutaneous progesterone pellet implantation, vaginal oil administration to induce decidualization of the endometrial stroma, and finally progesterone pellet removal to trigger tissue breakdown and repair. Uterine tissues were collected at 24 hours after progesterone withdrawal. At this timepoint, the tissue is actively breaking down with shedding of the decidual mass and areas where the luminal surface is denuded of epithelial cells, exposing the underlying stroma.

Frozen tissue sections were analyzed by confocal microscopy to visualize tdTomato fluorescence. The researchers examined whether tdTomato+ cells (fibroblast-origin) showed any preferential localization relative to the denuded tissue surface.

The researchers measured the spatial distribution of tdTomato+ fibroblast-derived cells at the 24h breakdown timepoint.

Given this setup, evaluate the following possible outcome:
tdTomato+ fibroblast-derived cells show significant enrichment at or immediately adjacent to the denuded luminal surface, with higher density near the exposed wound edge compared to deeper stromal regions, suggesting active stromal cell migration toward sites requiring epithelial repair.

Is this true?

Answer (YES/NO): NO